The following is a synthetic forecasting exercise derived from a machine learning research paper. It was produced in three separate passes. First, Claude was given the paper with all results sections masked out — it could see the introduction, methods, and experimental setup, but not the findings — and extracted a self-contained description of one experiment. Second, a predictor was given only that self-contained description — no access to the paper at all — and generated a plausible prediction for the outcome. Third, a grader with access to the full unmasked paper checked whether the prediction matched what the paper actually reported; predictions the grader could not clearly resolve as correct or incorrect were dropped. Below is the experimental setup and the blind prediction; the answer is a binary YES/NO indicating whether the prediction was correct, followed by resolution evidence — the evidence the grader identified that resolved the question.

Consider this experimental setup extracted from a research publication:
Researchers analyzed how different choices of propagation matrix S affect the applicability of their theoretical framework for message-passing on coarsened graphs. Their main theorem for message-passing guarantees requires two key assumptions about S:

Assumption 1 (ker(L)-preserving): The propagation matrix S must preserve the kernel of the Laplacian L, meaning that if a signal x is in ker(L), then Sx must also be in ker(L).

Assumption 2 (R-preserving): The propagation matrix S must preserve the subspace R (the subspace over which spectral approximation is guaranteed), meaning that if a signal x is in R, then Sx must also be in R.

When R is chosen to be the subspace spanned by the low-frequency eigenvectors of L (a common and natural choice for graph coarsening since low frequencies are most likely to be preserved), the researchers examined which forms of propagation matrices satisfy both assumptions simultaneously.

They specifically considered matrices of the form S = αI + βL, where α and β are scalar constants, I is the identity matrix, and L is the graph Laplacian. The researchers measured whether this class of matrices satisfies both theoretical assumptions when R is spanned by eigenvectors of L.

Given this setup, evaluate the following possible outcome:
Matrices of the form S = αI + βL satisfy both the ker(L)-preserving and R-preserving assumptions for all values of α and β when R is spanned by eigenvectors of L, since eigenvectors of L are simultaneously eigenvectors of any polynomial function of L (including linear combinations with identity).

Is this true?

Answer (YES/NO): YES